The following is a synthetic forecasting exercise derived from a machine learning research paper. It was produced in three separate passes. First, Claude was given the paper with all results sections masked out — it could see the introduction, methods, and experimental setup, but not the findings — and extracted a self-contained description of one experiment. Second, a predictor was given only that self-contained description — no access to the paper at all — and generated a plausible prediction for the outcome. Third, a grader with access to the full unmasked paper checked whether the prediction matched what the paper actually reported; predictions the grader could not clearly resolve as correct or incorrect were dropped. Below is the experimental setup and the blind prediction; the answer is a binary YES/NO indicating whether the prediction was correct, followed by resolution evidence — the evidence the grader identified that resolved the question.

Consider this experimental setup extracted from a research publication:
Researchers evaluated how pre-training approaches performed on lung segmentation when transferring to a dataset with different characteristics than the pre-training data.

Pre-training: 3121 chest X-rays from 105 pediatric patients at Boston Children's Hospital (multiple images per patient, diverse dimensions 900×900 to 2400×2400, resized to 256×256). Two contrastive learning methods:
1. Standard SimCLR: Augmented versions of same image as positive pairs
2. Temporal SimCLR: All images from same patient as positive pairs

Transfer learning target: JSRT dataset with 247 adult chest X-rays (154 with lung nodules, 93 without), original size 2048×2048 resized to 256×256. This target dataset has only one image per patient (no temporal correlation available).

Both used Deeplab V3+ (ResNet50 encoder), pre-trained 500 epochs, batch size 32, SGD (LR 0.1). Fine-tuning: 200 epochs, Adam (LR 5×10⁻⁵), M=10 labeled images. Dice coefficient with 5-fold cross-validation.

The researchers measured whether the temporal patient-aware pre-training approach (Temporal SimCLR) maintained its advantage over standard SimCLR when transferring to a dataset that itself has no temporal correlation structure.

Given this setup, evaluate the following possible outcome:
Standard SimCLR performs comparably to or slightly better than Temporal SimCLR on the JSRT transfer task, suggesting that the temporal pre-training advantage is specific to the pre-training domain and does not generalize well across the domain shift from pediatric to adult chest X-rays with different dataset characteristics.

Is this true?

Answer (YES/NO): NO